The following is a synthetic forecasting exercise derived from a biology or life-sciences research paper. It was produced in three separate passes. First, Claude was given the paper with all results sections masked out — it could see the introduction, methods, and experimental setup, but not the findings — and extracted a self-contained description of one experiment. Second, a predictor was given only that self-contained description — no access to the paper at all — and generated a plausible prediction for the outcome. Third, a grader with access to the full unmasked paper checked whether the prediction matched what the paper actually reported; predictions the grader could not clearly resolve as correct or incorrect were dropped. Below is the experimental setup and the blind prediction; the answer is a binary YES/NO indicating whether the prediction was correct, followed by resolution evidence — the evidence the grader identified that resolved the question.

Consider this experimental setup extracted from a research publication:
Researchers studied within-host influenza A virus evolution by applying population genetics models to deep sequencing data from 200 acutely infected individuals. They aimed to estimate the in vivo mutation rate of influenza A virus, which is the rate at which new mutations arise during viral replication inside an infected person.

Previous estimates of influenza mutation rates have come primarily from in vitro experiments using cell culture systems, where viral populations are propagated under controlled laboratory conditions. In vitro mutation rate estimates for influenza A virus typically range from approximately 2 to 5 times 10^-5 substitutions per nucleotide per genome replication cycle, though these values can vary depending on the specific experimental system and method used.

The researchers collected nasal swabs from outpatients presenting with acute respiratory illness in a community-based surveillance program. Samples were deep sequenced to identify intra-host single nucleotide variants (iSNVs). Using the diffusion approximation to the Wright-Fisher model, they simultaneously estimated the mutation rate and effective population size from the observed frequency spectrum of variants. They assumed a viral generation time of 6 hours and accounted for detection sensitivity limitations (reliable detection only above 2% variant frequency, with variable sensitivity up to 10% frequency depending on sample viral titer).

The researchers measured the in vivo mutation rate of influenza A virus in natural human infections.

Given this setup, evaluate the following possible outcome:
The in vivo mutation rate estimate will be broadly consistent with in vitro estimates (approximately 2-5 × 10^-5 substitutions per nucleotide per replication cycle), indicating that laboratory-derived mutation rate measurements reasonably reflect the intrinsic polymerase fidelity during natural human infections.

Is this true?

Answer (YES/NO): YES